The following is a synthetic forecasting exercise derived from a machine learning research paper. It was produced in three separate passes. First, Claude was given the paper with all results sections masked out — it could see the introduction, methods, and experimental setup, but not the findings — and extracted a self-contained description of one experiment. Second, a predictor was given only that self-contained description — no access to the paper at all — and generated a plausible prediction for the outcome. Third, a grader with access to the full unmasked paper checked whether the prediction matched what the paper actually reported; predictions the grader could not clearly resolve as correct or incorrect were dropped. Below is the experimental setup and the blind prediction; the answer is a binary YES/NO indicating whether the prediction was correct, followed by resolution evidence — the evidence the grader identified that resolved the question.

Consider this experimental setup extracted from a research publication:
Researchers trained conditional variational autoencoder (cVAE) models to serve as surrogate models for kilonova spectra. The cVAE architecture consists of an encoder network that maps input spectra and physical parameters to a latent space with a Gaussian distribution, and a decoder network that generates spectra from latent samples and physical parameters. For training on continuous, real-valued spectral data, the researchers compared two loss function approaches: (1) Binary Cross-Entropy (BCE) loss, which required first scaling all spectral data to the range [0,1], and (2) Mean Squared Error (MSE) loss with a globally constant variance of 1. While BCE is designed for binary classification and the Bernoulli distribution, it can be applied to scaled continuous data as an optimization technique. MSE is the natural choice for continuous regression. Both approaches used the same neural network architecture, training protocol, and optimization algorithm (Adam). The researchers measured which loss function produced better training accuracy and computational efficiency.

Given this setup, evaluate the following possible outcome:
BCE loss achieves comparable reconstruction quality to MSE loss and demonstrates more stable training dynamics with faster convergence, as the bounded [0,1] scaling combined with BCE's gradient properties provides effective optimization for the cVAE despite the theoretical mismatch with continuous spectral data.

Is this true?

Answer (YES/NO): NO